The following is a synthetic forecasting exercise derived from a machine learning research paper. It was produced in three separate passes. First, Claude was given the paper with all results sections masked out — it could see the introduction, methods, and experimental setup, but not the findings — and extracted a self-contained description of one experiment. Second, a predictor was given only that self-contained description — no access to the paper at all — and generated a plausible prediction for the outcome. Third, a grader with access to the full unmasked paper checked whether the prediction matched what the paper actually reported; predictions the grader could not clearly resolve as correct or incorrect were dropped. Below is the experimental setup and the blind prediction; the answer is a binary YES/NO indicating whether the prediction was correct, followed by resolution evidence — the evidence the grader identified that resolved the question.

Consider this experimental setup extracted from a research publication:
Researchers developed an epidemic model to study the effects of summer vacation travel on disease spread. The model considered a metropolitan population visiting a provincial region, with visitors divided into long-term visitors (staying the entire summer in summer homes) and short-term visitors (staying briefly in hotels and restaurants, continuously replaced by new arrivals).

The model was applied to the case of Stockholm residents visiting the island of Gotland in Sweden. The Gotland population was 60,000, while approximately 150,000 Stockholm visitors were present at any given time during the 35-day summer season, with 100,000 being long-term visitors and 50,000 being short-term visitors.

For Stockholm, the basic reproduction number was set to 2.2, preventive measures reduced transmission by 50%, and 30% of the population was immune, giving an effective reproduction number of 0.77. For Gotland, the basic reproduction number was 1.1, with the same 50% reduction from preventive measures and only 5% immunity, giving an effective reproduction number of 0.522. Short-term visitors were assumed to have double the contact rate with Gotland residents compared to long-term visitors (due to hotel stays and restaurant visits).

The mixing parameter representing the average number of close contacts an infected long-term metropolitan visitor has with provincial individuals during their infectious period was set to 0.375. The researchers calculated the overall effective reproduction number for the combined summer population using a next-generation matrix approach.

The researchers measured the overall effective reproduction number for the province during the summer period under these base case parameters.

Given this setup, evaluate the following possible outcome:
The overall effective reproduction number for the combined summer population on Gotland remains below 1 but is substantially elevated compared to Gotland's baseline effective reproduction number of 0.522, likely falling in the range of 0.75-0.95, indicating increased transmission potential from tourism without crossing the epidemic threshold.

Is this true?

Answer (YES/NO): NO